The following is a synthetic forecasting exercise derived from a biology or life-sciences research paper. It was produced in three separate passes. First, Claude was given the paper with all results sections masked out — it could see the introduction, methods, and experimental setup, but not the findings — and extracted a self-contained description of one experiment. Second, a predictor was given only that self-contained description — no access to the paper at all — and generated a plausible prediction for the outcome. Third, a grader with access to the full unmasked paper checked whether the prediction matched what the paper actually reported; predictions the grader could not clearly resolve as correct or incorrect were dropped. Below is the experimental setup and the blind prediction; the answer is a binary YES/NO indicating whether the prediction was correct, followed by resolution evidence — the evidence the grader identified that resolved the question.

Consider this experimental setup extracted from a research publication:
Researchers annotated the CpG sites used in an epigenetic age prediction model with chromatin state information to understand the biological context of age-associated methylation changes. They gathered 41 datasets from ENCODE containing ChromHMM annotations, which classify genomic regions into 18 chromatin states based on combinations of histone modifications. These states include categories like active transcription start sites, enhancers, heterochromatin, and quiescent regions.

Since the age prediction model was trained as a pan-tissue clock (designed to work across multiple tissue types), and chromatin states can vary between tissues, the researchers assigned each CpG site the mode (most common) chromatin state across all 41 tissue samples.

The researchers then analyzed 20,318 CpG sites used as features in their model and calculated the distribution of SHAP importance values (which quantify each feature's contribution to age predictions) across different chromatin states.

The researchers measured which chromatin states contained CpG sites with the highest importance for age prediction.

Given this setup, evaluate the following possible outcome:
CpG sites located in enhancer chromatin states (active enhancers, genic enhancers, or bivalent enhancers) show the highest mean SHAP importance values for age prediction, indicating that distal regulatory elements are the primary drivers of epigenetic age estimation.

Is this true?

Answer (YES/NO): YES